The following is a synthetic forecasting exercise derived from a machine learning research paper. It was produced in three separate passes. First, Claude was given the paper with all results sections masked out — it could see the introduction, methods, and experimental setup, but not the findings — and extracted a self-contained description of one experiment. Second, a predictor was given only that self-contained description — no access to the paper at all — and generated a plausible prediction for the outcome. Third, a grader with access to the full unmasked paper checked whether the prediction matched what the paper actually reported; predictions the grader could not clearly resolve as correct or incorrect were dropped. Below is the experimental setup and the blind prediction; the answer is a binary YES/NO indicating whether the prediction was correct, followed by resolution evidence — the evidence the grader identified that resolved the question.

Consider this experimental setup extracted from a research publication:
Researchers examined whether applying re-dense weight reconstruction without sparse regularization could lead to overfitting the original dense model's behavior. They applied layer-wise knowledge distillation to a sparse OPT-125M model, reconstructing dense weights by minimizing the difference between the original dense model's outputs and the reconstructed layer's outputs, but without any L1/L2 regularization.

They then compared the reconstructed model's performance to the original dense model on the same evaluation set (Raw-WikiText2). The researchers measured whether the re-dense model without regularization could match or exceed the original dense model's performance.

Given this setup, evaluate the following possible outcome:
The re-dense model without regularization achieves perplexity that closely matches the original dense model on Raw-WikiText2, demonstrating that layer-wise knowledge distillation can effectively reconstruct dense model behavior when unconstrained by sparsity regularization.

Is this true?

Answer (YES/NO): YES